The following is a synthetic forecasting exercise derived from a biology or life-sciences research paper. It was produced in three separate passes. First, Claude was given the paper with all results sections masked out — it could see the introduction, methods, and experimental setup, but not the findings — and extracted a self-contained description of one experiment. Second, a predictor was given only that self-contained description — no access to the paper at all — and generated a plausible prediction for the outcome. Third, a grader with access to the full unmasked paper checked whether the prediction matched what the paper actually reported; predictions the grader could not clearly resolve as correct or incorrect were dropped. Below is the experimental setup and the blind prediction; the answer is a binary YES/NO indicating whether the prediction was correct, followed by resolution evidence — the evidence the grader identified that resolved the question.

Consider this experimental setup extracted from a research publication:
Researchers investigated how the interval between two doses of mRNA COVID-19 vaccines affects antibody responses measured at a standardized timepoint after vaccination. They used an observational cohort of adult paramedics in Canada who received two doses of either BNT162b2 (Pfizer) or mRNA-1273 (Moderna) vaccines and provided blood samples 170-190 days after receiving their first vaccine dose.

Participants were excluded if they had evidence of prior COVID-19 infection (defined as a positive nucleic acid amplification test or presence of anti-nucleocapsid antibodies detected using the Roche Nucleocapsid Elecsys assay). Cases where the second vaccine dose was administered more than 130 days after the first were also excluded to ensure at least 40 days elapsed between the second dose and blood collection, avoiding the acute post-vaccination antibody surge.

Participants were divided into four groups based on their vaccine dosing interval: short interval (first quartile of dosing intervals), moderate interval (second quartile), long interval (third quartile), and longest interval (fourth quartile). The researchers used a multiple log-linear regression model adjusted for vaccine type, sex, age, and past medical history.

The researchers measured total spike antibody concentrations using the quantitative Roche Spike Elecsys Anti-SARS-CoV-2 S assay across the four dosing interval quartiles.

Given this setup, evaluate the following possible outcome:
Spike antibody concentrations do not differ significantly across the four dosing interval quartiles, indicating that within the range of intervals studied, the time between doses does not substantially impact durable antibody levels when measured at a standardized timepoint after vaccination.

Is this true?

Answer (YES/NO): NO